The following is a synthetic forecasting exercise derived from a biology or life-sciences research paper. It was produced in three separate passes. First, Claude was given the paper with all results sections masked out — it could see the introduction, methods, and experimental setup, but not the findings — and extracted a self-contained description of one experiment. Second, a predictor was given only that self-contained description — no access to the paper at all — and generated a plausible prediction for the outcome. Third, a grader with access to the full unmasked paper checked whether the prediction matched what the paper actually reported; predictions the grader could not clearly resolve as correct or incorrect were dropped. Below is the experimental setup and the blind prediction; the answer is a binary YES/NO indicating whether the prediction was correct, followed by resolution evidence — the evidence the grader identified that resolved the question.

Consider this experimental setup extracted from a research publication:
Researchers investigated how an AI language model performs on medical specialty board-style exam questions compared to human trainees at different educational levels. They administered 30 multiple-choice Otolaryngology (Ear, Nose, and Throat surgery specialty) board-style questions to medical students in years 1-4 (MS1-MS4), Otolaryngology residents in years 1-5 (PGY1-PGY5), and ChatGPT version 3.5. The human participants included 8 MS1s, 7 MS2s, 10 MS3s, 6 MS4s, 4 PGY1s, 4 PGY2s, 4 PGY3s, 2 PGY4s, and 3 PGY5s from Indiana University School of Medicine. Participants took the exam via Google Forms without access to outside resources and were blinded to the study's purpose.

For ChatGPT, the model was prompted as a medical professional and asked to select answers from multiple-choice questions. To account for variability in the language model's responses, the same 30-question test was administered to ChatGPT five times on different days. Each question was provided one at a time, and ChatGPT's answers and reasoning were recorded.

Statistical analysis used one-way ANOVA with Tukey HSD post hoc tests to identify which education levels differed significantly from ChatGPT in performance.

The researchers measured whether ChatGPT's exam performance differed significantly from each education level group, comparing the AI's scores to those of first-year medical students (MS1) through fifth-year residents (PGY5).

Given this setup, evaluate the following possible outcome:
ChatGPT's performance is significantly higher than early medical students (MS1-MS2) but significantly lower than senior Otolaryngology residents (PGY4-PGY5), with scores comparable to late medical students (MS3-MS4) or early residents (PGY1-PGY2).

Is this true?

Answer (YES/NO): NO